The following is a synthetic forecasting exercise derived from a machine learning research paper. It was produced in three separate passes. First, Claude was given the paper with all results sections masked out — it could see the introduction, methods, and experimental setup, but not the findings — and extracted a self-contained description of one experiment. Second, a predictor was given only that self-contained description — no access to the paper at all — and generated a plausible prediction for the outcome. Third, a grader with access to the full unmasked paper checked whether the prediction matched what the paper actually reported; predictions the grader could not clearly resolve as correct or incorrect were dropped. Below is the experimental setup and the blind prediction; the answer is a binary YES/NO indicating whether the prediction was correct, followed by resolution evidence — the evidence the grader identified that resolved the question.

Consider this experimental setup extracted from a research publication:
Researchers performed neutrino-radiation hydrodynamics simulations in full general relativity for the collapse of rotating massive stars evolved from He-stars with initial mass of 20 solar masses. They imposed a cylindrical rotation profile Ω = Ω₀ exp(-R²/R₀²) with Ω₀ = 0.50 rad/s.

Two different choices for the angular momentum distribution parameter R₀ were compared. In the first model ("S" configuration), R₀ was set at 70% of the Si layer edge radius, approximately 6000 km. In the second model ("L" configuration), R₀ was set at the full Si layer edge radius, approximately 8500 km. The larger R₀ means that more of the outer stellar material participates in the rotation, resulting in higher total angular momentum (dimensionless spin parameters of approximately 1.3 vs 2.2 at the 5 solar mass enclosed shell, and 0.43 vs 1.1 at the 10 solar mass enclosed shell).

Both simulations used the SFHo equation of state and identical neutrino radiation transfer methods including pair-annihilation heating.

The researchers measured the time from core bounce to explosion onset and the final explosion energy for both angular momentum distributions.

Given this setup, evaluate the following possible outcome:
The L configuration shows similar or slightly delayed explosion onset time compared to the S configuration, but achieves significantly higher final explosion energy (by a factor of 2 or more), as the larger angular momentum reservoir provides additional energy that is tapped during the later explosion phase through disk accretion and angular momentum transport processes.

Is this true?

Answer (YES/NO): NO